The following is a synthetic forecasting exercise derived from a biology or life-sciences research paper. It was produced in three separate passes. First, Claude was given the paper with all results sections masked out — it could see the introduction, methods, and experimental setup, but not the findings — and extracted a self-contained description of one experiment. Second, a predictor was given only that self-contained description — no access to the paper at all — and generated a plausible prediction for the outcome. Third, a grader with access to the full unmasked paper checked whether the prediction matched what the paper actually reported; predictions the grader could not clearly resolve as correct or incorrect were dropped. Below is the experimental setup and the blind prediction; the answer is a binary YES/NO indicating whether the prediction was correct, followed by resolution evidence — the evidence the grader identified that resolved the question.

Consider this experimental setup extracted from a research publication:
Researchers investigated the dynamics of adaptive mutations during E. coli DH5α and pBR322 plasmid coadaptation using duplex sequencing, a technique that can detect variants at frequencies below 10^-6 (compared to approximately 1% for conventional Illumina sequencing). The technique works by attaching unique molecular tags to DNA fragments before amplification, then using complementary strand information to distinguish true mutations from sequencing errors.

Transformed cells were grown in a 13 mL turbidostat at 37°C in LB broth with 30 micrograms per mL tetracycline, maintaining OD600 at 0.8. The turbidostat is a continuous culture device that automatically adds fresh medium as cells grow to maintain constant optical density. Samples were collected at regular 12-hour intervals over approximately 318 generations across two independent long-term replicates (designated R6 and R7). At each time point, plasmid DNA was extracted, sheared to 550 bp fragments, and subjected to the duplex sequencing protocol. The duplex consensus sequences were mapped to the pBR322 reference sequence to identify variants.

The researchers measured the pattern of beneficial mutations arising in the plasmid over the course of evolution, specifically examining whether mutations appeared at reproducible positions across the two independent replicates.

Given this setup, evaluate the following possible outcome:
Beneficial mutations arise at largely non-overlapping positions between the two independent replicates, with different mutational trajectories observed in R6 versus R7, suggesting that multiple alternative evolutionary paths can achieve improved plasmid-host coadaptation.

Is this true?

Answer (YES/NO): NO